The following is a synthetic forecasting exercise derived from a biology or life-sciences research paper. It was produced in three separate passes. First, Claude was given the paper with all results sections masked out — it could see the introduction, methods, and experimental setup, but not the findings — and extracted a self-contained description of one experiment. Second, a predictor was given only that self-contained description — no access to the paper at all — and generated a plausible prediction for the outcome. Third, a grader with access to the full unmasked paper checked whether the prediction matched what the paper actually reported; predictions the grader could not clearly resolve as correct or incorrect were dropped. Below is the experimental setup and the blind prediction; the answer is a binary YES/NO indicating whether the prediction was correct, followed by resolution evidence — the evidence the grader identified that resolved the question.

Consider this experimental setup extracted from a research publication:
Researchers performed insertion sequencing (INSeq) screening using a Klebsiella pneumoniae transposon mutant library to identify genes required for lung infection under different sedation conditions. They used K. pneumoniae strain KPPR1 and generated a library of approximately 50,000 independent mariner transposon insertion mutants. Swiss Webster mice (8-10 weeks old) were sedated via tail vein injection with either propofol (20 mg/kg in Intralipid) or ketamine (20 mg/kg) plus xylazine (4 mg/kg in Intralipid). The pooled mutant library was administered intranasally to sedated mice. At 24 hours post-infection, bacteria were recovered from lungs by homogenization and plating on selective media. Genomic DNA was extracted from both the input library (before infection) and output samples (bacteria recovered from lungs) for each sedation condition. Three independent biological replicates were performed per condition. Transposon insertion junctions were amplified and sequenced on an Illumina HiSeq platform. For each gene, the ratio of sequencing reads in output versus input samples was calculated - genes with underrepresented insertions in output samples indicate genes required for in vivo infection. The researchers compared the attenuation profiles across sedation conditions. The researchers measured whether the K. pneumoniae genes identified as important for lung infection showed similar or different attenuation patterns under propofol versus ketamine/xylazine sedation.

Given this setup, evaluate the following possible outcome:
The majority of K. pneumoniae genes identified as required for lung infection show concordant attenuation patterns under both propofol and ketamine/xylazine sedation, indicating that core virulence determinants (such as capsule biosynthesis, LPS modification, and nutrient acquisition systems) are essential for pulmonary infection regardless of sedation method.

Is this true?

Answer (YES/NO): YES